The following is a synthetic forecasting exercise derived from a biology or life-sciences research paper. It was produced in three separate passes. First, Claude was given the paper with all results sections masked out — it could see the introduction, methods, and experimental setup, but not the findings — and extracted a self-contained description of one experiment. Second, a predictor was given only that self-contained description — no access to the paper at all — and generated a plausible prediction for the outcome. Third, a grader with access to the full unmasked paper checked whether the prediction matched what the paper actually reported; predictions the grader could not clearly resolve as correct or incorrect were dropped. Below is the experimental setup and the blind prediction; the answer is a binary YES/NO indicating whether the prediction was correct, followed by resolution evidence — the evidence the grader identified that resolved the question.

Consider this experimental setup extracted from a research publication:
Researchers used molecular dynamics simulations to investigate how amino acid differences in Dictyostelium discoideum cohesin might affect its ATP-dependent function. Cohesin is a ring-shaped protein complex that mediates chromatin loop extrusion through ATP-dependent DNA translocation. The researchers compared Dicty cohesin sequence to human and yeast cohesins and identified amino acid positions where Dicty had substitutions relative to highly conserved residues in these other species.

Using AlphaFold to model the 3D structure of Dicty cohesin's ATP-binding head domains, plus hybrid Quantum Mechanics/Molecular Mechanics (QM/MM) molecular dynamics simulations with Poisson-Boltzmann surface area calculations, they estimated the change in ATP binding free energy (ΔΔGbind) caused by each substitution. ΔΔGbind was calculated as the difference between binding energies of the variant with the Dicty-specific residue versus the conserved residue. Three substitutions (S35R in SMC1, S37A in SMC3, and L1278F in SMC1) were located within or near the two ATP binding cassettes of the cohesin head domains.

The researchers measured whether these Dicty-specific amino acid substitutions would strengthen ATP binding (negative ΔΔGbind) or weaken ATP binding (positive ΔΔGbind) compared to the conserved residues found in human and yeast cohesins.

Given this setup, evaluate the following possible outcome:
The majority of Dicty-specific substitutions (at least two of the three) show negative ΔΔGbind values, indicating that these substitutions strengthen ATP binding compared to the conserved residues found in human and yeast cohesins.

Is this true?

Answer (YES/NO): NO